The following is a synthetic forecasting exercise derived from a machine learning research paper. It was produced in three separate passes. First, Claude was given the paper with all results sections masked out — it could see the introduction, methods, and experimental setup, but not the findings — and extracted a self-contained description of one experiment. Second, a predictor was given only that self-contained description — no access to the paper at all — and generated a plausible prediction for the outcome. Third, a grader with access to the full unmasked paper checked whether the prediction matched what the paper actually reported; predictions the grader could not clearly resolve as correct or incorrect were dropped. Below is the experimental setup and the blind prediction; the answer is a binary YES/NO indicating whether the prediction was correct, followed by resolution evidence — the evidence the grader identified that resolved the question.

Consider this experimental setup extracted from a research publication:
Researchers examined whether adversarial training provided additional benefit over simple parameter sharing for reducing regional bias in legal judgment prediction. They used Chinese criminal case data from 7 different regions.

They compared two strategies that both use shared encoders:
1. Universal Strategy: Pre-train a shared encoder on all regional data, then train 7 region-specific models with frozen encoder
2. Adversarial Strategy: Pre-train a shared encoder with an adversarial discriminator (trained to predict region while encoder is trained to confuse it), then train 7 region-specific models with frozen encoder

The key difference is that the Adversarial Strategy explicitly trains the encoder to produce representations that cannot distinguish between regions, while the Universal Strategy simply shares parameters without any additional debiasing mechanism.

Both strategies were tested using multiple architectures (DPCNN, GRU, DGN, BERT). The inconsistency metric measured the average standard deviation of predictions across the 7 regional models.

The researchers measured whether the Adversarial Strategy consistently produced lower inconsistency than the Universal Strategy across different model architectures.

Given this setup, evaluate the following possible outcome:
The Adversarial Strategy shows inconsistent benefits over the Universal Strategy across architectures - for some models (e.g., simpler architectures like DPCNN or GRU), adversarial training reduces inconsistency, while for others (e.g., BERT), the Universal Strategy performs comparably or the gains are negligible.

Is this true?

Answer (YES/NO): NO